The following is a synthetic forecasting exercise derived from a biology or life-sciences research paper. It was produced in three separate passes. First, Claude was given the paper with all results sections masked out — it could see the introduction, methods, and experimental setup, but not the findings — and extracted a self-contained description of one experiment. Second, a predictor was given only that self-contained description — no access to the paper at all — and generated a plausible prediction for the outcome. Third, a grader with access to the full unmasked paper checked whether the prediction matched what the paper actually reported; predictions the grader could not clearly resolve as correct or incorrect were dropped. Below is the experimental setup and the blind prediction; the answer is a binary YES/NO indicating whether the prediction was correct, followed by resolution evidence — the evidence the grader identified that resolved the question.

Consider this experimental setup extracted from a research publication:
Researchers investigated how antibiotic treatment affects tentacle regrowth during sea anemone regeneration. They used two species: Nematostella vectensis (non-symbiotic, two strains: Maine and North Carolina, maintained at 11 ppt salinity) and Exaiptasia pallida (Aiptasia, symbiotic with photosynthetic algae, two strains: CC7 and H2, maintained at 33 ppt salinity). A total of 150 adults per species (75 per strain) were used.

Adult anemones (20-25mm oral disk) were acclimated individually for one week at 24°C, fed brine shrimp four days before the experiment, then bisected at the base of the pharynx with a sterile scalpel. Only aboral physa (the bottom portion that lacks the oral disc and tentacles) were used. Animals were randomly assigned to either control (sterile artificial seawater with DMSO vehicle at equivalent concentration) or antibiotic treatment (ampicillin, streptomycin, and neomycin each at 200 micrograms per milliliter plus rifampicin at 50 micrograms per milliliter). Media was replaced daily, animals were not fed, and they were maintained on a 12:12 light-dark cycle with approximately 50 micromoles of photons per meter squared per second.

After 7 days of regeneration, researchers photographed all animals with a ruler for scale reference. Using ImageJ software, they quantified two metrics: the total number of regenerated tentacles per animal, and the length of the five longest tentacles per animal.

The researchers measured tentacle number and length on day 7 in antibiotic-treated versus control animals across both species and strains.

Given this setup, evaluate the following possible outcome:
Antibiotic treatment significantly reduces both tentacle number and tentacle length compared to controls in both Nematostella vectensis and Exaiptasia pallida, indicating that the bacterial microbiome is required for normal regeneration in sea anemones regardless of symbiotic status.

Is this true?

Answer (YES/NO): YES